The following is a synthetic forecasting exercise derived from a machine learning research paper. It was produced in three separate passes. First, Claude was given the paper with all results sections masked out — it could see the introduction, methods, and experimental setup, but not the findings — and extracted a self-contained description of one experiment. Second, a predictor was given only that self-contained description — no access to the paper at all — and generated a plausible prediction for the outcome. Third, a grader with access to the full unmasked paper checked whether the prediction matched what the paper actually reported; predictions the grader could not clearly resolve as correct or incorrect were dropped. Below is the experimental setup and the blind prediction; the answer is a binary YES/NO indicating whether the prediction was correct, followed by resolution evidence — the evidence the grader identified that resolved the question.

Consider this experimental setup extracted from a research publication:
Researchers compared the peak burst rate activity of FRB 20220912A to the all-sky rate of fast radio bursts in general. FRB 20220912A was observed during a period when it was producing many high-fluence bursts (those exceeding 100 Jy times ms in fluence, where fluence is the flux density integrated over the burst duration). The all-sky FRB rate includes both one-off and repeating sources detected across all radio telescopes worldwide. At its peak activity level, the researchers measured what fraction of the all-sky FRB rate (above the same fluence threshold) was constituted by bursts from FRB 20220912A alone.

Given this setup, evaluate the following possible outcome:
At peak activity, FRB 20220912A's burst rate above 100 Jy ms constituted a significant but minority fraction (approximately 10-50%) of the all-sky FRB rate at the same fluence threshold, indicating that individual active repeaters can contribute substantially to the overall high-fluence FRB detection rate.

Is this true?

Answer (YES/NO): NO